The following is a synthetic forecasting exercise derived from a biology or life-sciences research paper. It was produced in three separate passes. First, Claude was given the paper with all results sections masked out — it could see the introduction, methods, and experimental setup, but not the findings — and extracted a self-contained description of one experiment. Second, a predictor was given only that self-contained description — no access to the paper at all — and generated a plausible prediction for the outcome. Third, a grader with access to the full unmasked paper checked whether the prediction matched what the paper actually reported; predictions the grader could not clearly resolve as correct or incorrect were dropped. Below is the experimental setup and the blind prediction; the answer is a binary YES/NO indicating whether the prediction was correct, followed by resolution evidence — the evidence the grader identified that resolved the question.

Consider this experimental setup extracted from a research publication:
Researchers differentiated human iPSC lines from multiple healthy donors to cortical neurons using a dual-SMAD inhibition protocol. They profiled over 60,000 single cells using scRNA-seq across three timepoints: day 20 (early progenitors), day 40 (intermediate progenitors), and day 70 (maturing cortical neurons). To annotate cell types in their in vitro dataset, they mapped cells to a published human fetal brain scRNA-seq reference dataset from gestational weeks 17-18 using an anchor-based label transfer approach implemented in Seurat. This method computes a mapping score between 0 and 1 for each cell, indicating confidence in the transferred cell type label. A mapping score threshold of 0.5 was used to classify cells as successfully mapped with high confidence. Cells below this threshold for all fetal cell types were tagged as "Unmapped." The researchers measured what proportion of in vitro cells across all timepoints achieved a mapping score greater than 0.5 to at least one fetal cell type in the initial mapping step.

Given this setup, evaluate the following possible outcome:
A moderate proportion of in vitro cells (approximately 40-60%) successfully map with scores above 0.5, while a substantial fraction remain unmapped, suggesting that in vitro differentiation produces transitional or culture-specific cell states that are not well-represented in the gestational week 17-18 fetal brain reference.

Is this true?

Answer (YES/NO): YES